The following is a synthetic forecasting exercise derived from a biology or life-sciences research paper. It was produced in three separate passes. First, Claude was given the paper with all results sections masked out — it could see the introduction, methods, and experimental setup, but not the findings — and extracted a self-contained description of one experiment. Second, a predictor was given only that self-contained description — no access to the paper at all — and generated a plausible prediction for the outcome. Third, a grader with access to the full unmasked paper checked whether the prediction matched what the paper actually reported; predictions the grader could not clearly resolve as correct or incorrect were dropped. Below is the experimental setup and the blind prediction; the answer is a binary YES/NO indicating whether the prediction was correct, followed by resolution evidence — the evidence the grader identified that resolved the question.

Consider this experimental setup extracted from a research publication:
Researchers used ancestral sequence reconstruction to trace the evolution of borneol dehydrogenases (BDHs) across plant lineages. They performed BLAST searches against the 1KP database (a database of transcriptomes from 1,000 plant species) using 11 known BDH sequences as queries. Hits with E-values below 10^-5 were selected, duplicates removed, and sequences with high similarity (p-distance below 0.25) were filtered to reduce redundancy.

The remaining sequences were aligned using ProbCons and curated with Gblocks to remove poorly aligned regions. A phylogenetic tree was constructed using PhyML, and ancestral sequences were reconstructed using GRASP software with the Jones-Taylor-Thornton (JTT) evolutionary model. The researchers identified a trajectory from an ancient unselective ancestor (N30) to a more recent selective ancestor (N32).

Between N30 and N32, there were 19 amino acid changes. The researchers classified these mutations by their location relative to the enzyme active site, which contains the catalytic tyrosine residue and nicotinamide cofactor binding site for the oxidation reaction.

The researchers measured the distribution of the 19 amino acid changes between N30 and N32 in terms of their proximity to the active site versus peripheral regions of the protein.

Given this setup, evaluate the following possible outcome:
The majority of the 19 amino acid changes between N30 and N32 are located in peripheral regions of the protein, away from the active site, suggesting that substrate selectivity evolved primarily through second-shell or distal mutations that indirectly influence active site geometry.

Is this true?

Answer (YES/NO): NO